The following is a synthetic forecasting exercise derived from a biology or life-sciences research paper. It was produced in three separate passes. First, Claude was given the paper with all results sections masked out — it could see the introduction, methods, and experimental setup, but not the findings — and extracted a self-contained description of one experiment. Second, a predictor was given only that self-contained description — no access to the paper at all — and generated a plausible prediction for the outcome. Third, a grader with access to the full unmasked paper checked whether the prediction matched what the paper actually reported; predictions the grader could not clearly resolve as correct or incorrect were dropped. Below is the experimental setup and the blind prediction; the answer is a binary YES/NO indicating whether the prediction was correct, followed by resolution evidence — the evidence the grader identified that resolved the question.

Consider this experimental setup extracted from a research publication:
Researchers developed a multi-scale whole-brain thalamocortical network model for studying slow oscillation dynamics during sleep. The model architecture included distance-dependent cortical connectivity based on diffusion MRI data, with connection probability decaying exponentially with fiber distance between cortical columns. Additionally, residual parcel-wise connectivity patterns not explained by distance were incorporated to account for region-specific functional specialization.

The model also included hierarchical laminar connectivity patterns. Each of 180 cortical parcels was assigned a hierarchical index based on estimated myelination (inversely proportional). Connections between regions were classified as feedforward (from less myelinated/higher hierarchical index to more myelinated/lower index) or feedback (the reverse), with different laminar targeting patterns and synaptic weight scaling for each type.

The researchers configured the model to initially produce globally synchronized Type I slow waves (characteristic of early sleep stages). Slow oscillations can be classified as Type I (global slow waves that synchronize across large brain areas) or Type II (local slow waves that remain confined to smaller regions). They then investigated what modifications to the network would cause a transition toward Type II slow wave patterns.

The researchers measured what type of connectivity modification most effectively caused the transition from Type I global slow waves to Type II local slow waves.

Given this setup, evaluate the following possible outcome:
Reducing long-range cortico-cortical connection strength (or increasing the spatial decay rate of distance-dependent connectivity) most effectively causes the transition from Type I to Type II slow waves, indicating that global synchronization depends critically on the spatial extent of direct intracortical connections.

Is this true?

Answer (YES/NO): YES